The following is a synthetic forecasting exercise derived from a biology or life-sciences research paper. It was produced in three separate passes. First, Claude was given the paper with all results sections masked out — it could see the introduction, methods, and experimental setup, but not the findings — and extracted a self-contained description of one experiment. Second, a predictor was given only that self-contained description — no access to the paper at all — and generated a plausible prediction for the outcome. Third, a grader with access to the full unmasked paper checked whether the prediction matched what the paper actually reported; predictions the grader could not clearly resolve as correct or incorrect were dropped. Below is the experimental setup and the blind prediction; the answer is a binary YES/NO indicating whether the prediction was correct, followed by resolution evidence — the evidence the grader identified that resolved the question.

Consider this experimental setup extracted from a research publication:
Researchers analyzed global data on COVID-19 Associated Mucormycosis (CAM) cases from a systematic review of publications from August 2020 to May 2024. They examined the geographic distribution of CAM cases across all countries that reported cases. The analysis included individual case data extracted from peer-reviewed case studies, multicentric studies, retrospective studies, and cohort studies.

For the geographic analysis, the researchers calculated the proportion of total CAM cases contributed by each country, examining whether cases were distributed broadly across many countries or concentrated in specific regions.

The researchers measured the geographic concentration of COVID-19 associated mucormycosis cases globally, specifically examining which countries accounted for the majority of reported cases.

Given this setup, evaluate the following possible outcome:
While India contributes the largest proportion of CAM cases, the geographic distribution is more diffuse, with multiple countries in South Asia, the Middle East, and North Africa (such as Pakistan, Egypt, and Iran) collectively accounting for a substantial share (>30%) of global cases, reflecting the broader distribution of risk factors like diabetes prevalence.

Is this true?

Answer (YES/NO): NO